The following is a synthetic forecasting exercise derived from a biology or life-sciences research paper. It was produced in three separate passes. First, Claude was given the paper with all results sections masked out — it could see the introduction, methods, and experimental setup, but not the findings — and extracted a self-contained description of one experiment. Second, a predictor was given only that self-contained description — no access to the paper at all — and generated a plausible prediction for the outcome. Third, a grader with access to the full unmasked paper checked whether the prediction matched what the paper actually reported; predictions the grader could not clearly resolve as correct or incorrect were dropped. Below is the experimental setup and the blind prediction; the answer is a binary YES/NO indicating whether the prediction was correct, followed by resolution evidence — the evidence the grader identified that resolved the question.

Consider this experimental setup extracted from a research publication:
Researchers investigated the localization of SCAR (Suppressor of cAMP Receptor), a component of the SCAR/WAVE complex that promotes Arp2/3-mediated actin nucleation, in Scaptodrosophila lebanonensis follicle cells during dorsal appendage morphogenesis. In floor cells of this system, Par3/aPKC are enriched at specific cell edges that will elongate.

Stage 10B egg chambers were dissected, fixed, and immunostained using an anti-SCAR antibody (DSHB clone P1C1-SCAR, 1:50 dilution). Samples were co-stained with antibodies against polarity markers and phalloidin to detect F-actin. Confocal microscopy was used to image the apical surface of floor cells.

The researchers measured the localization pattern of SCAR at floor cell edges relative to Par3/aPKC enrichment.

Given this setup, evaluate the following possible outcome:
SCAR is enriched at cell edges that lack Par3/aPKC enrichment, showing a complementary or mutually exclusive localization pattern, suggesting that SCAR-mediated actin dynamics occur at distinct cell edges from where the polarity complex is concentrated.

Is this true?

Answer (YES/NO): NO